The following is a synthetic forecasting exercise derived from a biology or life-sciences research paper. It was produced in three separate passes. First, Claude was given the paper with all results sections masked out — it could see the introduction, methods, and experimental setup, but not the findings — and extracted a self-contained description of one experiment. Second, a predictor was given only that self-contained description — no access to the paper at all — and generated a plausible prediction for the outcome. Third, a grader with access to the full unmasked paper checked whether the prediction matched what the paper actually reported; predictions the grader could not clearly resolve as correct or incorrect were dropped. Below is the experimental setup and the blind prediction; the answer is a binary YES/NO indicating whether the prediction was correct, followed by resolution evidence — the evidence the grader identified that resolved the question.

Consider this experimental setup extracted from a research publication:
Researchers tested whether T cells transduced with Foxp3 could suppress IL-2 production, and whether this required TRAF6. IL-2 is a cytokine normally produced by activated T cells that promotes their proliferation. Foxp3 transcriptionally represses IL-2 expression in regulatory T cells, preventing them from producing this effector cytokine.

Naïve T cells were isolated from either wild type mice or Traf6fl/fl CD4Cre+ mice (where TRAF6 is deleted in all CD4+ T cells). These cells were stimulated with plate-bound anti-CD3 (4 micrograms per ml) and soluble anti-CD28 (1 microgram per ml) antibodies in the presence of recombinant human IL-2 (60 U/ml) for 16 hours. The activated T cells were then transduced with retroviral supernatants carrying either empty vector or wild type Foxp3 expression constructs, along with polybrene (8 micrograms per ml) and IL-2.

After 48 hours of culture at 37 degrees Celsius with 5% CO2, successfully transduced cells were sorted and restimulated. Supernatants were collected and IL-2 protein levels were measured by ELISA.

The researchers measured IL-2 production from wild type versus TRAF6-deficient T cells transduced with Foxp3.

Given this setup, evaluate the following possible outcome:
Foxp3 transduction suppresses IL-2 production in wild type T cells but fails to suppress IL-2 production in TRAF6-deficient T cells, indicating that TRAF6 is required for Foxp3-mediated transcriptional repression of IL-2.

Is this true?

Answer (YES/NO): YES